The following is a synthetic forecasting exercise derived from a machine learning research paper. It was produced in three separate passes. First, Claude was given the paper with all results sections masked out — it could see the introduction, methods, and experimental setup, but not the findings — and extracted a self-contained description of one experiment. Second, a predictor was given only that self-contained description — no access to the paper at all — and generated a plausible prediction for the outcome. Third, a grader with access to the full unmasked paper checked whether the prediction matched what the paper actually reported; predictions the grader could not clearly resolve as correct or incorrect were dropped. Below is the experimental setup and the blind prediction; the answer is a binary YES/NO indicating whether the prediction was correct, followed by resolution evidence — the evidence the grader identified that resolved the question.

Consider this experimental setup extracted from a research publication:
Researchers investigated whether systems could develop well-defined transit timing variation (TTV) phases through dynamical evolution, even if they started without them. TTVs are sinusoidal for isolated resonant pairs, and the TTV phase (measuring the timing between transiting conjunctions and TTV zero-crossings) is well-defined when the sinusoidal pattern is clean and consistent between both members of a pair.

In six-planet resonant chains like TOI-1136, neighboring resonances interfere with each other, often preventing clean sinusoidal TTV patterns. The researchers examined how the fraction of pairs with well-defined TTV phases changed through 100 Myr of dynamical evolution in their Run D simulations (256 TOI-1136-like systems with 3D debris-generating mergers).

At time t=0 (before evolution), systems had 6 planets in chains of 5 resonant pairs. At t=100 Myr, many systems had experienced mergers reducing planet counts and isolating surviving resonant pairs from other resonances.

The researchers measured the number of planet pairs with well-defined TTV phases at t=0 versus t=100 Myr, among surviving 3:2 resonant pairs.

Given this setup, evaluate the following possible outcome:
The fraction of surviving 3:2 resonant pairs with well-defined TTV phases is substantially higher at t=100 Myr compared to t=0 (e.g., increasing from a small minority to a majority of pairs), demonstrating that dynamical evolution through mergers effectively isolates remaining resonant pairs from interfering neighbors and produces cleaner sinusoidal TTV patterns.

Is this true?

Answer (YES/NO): NO